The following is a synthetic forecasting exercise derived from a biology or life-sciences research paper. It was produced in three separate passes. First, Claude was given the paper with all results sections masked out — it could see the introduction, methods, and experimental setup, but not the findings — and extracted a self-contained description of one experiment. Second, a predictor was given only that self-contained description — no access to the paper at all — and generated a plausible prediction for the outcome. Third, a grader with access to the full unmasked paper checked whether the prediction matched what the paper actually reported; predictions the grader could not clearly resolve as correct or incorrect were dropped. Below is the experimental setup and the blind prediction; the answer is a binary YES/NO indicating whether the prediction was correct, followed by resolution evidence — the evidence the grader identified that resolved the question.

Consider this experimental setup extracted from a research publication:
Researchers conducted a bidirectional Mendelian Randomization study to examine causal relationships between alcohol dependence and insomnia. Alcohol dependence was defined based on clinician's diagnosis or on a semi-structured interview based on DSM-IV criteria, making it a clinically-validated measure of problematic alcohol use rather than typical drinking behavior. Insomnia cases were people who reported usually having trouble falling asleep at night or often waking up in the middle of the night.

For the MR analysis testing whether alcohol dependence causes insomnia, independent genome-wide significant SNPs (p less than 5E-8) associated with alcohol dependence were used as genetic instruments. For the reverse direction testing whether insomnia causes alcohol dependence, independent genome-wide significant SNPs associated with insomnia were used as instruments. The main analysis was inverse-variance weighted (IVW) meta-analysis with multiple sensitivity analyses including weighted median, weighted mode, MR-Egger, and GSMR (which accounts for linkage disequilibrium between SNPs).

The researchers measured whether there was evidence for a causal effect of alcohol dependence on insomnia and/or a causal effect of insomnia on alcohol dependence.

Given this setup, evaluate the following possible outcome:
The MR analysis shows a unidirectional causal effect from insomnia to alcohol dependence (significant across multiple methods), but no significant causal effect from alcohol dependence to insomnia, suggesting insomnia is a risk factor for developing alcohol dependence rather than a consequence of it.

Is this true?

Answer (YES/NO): NO